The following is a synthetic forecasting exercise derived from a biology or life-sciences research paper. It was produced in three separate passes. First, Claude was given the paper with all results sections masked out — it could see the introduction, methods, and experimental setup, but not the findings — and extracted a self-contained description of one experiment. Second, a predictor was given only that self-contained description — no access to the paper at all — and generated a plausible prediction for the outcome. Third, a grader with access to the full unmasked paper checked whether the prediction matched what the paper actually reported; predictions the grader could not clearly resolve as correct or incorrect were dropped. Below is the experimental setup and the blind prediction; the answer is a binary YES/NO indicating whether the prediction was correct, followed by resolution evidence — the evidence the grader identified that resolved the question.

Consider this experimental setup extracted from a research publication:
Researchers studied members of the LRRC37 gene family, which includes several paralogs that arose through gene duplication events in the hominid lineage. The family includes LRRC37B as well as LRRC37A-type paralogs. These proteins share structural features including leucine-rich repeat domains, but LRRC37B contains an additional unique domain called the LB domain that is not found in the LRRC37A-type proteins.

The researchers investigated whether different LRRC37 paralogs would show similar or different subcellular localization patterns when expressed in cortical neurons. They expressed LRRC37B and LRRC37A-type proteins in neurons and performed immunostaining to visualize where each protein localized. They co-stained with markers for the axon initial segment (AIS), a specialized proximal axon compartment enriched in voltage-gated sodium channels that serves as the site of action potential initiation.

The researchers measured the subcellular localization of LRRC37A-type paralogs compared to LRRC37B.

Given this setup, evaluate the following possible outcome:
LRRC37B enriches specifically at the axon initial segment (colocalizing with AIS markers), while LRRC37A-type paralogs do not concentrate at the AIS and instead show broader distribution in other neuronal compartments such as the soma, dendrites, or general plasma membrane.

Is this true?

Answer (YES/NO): YES